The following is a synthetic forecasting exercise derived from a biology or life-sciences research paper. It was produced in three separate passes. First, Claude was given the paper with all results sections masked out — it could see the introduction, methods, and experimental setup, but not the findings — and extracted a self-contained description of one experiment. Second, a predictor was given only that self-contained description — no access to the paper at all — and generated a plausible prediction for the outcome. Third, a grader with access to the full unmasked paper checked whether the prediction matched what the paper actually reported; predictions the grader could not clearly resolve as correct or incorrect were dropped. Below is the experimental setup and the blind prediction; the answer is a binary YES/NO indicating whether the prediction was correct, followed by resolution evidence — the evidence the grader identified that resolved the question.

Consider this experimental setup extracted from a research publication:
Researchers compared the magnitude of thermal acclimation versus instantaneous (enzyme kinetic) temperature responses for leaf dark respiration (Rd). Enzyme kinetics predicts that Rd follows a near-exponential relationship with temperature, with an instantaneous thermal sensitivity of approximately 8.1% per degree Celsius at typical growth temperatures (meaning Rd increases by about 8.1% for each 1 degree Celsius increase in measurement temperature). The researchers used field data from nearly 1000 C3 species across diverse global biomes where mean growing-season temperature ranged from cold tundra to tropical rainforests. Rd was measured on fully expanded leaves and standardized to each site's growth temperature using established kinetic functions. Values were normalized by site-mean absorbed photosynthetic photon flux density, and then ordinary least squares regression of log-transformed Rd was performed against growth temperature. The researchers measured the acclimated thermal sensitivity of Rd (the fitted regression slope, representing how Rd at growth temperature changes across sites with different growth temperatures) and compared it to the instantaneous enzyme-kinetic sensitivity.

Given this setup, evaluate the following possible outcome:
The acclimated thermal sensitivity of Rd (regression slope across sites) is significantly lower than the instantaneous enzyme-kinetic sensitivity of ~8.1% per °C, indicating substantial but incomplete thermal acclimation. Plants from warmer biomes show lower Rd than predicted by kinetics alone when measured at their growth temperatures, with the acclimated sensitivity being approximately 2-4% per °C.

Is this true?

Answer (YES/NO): YES